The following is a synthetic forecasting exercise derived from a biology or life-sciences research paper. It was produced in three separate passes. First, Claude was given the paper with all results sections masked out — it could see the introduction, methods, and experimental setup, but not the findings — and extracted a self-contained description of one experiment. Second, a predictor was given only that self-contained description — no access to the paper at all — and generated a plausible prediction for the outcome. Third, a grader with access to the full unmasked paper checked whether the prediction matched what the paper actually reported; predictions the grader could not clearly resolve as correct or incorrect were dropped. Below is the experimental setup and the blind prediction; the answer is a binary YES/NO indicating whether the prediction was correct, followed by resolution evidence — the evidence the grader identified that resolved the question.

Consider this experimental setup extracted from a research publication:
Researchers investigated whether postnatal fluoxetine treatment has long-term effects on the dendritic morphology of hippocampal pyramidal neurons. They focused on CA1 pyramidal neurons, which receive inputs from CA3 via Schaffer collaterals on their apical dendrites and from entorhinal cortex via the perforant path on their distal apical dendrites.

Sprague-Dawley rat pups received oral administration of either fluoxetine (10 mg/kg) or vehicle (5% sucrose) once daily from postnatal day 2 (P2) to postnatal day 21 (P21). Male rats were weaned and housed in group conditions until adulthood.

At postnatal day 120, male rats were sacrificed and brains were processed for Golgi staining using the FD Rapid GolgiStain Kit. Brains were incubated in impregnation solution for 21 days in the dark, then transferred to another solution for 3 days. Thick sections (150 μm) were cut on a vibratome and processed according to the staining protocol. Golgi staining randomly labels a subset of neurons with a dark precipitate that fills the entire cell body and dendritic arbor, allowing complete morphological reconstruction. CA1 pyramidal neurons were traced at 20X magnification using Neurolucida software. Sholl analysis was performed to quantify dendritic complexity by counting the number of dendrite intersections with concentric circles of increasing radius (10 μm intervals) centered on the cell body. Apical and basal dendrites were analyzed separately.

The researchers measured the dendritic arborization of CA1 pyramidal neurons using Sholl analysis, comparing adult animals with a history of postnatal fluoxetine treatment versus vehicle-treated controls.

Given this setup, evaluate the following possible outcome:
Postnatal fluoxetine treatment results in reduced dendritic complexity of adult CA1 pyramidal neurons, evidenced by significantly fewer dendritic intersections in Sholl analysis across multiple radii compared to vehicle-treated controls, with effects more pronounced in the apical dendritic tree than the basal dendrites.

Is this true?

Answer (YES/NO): NO